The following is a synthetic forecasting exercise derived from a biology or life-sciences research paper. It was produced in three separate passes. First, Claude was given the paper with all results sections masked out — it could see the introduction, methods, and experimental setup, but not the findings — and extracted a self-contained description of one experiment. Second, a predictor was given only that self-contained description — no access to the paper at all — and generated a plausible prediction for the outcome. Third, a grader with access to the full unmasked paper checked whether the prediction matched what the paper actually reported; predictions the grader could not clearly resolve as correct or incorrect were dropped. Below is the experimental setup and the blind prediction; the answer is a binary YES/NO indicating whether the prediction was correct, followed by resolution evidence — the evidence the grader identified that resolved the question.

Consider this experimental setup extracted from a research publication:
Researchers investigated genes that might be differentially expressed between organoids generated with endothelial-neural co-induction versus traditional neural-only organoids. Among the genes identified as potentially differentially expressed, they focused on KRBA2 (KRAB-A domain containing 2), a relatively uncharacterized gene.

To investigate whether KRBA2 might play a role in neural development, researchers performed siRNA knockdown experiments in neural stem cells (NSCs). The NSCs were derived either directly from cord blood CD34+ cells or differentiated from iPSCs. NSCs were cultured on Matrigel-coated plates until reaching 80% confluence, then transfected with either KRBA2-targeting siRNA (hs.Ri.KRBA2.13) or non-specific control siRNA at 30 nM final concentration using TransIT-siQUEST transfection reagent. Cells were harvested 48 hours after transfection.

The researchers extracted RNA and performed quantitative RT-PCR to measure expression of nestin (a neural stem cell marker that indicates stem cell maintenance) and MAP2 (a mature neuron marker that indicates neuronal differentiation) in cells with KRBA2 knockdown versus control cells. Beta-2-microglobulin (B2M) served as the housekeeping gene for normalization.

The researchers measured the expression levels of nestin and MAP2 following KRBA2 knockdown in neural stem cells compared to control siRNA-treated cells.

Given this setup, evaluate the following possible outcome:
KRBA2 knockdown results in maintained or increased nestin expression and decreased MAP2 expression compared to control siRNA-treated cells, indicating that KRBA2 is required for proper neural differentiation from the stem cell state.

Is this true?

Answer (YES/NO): NO